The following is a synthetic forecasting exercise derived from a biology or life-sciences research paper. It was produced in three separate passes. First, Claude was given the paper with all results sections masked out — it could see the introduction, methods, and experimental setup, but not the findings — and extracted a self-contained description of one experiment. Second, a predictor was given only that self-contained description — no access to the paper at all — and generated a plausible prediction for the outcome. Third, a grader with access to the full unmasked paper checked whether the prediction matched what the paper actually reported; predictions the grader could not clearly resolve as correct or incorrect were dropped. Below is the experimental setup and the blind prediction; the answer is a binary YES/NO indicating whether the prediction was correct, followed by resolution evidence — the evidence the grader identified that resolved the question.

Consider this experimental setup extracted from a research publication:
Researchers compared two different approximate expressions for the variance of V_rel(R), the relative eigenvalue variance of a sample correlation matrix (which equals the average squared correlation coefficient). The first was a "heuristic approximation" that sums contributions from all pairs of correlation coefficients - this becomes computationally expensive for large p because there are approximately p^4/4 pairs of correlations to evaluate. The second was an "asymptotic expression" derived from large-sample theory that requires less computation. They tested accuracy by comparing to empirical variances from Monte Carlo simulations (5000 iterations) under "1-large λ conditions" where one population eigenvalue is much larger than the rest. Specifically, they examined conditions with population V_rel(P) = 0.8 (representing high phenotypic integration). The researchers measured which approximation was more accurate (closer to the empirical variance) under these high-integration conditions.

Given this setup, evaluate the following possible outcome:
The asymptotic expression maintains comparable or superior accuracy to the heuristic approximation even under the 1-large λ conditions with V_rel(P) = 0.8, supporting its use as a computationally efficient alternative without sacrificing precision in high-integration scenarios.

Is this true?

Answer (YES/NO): YES